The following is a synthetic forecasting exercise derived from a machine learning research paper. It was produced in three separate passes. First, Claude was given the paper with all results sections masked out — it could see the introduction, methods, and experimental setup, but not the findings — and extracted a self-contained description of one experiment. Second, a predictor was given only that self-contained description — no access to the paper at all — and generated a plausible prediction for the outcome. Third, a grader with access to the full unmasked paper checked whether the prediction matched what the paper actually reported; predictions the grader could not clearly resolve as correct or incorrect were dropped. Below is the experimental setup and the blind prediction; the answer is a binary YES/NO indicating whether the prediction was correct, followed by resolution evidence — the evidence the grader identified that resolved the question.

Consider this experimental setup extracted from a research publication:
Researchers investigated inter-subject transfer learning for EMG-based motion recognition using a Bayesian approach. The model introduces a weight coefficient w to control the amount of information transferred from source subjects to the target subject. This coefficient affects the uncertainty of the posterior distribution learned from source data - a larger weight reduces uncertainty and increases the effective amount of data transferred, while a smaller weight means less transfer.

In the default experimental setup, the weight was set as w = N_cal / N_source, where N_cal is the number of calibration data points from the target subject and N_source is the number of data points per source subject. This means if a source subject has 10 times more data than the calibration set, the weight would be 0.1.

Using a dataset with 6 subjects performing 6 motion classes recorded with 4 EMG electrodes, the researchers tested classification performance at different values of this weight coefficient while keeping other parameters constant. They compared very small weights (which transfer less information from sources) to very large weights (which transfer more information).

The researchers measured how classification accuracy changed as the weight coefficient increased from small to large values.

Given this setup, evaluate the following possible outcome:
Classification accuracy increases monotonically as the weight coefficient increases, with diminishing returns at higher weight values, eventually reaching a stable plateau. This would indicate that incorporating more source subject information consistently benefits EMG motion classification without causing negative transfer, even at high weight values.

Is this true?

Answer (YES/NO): NO